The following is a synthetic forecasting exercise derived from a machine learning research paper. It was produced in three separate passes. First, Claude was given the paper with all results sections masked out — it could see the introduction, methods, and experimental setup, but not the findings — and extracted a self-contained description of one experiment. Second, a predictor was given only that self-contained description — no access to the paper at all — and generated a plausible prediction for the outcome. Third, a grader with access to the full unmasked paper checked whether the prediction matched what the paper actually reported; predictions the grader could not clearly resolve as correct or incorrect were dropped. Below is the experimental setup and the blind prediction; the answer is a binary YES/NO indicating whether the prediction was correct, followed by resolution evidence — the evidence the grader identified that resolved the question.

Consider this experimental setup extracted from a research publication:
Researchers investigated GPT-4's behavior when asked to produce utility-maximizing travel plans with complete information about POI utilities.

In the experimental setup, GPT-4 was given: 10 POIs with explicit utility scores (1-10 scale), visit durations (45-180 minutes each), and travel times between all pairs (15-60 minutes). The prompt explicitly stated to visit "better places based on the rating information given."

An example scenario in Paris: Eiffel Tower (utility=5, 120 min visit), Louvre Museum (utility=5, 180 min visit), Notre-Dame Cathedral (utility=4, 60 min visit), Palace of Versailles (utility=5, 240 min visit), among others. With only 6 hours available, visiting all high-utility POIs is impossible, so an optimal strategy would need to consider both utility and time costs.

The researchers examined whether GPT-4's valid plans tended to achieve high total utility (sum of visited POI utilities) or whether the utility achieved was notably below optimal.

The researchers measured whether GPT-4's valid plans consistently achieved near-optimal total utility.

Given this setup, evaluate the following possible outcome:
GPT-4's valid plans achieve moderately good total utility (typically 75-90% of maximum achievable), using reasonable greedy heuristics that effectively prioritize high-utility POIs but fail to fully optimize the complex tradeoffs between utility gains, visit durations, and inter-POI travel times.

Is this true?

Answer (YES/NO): YES